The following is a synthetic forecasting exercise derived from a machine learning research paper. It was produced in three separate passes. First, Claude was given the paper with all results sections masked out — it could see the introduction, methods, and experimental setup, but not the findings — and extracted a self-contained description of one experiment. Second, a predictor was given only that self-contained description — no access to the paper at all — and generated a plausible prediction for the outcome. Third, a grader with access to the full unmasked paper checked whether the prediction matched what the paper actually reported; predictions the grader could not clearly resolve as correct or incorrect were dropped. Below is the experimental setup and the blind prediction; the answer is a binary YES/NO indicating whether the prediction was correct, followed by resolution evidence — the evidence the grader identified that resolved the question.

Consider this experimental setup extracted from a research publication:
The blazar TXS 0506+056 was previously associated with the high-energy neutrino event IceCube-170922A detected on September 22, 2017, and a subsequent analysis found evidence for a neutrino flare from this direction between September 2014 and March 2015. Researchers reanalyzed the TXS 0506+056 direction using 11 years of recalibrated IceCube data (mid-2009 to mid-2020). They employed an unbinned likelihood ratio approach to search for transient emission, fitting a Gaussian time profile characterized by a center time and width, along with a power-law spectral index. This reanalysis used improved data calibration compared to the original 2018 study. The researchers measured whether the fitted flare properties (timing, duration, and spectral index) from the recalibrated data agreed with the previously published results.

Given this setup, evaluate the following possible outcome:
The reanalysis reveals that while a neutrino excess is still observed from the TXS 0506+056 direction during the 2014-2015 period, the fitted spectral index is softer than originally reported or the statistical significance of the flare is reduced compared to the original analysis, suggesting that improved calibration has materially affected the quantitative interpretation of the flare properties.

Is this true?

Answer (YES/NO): NO